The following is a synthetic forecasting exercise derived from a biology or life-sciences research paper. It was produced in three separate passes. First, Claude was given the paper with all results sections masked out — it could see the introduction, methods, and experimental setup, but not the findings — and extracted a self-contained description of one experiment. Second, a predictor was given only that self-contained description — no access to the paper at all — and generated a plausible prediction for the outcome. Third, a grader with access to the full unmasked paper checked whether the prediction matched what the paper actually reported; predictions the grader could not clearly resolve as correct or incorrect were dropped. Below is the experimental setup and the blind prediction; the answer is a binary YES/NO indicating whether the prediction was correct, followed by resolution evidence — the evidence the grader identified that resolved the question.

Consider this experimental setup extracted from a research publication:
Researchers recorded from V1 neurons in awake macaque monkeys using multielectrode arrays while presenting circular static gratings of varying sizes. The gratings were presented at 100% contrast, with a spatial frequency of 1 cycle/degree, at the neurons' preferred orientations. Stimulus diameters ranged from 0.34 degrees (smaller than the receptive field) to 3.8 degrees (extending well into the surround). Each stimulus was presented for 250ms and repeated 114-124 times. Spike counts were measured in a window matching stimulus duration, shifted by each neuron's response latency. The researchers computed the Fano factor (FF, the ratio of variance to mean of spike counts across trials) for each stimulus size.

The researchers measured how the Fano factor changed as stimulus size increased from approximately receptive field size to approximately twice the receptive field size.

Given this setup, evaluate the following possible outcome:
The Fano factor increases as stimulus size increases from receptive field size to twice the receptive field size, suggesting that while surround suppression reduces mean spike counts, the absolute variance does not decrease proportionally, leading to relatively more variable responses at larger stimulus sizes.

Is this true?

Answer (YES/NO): NO